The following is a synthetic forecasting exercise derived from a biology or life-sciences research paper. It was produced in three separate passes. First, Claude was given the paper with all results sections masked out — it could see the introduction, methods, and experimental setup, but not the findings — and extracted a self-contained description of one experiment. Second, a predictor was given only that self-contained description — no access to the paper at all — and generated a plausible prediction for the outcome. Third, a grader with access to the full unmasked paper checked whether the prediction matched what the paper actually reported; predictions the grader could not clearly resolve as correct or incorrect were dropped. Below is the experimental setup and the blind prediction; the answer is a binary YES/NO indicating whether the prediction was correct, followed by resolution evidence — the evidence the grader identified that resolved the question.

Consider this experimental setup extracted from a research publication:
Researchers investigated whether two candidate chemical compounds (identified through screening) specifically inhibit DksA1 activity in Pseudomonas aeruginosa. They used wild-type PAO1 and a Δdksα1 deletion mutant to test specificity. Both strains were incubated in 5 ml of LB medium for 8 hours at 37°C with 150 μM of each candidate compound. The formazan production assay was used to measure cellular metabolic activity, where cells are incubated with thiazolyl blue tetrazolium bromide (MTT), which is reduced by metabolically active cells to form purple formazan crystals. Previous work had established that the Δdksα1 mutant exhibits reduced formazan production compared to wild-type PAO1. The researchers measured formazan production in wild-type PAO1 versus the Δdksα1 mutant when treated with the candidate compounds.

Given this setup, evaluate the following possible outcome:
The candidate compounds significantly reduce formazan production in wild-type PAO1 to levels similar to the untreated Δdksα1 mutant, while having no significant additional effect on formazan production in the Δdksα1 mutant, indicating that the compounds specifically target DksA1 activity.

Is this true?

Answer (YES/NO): YES